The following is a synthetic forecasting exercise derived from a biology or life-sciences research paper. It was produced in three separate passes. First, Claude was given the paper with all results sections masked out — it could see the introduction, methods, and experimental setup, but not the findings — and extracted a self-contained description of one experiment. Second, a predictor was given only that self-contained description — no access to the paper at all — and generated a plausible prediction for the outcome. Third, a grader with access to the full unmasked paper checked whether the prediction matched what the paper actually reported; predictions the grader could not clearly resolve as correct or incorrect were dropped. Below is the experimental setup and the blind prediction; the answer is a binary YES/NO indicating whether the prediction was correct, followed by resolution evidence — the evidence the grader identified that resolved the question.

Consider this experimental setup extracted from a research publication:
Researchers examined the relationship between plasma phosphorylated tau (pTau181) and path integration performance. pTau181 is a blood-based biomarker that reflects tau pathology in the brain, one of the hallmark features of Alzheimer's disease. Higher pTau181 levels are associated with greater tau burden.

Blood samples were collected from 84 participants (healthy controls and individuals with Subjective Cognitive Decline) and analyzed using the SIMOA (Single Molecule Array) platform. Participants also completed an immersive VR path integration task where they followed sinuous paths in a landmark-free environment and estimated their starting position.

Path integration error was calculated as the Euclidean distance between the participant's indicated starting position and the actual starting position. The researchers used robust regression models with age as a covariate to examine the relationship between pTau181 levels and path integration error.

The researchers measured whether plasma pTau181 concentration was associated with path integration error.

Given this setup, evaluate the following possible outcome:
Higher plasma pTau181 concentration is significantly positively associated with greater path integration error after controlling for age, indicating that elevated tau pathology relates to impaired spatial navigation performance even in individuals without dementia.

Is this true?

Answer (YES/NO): NO